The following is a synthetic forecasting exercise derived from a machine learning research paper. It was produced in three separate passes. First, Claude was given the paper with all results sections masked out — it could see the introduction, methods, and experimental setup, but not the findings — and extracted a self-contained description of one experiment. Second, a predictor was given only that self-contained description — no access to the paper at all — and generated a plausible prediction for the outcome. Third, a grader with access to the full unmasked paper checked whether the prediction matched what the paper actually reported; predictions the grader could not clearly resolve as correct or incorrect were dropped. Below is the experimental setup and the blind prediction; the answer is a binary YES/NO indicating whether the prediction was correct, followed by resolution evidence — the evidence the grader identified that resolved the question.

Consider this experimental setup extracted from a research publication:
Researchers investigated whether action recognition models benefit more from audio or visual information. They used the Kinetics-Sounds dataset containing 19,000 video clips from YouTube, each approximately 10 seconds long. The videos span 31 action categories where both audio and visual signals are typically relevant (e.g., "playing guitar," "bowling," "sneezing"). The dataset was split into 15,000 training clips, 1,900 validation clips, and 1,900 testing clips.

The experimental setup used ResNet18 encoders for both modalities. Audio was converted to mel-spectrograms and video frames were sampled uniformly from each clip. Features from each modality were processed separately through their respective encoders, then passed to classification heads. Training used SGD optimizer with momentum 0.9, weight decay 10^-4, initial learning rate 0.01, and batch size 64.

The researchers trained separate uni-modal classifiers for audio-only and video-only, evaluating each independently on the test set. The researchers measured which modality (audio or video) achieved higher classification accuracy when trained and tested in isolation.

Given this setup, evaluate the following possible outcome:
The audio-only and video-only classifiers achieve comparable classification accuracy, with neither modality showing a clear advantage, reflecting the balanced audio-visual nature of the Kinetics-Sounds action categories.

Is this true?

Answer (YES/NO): YES